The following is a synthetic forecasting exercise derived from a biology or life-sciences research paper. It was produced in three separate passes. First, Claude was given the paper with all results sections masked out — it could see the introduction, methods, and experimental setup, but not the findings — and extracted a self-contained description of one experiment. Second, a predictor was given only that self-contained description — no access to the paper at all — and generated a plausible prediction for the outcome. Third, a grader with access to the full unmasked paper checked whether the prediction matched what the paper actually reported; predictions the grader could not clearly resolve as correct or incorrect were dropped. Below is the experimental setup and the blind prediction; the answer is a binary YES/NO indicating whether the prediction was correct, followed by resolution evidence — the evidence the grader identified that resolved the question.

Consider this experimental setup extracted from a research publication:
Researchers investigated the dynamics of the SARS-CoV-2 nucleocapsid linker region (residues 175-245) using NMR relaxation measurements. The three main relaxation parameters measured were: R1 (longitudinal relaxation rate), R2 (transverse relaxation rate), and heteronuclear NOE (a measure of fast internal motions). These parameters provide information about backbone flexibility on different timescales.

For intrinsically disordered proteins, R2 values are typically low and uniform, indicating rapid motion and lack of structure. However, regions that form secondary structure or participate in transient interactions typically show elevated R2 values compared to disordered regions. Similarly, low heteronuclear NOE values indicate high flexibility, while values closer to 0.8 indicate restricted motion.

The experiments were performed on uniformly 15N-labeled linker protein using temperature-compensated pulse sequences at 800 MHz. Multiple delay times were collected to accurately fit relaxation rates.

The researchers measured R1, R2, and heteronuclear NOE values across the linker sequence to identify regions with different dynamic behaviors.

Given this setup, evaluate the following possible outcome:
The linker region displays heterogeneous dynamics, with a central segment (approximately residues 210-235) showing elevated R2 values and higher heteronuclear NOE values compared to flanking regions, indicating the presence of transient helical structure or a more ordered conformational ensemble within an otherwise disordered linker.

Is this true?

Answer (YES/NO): YES